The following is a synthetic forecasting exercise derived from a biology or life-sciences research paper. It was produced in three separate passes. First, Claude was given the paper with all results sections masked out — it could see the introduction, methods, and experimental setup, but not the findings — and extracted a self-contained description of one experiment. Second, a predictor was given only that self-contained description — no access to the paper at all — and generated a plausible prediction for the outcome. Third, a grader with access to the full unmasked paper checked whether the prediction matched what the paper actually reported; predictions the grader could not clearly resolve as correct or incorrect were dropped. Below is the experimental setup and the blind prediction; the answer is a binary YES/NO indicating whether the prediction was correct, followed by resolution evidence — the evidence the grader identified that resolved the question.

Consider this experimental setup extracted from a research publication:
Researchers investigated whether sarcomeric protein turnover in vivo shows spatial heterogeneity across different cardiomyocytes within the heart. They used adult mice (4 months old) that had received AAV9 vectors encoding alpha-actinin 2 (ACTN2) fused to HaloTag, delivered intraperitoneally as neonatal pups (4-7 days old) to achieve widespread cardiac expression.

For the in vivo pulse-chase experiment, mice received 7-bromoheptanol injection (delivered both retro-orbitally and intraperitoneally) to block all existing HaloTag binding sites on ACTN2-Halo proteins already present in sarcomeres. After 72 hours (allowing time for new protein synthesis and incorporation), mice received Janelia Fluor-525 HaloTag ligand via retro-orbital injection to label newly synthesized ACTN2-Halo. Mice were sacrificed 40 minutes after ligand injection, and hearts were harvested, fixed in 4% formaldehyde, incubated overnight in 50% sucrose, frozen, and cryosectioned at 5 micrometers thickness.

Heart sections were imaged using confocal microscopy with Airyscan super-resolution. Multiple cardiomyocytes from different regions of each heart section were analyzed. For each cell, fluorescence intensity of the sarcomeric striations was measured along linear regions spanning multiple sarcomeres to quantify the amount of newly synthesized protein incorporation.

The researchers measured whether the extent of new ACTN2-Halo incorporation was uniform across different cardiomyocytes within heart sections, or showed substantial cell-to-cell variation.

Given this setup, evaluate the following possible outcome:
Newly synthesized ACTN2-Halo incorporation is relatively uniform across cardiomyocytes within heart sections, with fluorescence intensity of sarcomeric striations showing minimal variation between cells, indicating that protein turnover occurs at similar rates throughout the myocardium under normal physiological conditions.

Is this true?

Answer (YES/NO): NO